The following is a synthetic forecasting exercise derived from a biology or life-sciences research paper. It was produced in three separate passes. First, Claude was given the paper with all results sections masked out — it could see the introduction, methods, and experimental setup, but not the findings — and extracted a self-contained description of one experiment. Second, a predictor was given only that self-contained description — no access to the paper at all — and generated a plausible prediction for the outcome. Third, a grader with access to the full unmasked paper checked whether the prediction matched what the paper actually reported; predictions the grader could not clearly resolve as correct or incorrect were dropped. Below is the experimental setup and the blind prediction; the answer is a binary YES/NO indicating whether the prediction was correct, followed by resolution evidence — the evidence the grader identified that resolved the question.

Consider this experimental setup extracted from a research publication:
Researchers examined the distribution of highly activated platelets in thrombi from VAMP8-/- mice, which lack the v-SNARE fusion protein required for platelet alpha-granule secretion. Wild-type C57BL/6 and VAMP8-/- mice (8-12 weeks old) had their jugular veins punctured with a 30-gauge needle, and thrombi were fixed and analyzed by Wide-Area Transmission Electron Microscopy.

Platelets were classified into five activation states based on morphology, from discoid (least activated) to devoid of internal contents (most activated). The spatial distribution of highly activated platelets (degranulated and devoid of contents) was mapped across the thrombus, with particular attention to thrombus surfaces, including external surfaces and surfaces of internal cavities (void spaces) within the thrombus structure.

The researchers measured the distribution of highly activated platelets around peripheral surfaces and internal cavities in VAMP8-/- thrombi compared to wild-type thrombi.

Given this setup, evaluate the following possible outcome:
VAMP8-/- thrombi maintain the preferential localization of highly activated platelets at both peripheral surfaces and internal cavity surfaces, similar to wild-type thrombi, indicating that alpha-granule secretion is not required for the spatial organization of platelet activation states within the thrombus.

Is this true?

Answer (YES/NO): NO